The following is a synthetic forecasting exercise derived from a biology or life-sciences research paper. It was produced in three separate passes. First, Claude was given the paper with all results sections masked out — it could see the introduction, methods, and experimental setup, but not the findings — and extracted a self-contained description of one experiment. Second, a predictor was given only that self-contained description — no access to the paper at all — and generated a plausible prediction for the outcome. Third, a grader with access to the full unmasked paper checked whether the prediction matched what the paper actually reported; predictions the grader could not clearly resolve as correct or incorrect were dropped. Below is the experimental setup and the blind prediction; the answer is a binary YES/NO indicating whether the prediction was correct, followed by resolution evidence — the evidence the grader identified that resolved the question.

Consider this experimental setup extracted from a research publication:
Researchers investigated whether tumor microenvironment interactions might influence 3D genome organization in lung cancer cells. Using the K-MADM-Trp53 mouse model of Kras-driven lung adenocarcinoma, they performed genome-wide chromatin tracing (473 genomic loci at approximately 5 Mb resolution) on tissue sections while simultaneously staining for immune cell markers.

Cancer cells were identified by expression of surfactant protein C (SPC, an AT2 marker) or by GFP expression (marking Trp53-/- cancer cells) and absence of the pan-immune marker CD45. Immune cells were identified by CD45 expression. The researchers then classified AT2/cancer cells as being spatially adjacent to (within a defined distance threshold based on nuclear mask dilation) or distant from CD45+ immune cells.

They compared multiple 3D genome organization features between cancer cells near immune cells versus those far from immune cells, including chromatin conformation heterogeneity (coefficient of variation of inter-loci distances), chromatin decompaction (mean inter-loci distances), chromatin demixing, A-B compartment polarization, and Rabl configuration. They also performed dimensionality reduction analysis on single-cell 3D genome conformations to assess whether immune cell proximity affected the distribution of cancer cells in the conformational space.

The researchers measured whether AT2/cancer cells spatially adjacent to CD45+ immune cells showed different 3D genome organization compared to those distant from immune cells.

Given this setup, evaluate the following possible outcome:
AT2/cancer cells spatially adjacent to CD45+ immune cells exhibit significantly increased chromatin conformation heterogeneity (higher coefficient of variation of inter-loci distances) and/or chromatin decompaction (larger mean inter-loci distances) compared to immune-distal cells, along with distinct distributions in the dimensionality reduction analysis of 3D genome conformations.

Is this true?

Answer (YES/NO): NO